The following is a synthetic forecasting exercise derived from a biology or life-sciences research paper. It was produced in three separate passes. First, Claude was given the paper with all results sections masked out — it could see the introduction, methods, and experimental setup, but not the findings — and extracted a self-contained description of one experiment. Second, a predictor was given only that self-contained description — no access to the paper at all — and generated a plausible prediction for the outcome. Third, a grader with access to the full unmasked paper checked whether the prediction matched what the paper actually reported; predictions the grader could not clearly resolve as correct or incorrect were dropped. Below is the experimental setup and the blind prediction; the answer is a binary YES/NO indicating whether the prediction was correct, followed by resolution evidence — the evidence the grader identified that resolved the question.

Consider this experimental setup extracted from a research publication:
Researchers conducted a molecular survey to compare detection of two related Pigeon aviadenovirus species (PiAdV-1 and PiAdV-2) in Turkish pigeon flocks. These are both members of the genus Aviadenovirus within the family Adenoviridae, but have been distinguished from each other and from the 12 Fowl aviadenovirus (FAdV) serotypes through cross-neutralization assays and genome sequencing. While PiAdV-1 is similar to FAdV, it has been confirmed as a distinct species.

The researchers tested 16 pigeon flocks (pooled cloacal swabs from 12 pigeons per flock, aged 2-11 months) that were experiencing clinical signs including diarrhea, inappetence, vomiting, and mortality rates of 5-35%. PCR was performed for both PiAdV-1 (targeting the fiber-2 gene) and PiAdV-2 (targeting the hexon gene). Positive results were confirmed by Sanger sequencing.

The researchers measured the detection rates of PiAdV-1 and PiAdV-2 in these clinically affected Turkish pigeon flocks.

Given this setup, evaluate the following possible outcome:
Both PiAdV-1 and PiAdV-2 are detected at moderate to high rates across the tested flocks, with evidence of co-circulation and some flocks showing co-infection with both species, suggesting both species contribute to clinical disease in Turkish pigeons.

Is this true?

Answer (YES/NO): NO